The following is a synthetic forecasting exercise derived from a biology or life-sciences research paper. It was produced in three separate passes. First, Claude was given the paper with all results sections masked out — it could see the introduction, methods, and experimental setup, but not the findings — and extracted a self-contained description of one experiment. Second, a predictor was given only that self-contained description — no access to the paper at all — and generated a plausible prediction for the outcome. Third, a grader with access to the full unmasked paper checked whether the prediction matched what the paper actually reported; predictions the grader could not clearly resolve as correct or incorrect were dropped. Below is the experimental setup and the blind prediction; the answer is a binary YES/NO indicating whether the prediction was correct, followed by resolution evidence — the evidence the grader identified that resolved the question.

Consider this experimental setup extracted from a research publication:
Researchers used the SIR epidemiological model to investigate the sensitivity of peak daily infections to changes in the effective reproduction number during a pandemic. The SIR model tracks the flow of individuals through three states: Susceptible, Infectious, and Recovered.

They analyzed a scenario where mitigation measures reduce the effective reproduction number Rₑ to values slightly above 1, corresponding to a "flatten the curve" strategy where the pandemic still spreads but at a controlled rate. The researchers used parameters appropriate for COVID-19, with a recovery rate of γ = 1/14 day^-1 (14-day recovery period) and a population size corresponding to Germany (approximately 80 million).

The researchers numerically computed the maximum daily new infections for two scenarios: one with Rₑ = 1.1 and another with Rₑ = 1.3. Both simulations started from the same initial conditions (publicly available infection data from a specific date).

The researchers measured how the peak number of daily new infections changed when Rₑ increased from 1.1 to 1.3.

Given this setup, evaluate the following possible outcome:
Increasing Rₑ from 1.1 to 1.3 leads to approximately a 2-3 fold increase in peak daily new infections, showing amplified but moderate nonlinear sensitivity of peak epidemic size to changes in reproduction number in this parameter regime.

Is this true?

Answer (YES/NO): NO